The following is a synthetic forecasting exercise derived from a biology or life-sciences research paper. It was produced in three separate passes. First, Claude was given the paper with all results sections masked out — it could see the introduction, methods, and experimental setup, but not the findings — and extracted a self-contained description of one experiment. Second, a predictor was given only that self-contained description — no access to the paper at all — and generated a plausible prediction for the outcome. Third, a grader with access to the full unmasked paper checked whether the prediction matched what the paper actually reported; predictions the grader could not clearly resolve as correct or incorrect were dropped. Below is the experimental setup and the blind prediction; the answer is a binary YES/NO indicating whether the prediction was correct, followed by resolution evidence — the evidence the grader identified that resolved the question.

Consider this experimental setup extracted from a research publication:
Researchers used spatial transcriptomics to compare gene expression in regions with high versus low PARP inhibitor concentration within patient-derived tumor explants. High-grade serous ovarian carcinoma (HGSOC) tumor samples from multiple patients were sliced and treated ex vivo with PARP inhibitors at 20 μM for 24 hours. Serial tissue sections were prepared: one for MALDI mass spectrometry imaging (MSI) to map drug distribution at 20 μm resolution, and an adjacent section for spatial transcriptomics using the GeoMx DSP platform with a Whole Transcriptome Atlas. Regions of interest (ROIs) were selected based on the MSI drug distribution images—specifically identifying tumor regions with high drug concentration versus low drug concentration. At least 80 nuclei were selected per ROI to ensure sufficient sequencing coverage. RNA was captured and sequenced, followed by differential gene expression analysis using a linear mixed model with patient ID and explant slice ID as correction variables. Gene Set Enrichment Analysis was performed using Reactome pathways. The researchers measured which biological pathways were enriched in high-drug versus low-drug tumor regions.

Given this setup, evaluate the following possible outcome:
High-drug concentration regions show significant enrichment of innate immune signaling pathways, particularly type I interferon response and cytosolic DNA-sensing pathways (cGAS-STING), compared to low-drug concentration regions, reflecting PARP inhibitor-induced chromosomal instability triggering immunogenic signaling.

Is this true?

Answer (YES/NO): NO